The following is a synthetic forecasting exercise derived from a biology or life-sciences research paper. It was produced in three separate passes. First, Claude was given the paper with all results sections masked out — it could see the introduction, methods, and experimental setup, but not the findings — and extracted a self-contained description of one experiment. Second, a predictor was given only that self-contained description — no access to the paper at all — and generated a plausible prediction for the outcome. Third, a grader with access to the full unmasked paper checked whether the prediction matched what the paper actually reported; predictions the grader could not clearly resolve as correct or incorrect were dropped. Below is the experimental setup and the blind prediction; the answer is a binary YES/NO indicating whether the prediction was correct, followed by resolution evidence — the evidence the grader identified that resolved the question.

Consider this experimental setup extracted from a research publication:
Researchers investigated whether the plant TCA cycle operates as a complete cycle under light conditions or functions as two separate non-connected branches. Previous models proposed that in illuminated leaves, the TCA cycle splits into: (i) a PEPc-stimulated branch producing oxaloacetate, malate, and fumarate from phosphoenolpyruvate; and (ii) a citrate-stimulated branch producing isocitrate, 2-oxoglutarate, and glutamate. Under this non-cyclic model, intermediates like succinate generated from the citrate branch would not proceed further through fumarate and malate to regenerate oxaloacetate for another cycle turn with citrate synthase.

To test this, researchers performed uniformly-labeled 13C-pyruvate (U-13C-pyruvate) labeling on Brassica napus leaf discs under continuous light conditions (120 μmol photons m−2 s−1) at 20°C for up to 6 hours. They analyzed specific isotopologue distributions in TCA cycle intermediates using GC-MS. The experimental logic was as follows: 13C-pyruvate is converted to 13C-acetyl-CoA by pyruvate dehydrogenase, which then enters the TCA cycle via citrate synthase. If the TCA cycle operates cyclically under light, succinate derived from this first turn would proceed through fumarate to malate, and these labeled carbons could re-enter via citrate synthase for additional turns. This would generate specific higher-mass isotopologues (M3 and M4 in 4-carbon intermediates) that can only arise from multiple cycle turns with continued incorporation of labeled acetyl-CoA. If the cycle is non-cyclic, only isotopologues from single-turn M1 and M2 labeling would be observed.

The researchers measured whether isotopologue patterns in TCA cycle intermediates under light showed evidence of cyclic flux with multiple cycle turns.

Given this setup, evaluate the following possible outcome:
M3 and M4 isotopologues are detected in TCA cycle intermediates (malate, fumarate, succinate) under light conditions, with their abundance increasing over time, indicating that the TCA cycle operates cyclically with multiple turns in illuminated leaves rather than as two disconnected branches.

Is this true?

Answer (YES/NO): YES